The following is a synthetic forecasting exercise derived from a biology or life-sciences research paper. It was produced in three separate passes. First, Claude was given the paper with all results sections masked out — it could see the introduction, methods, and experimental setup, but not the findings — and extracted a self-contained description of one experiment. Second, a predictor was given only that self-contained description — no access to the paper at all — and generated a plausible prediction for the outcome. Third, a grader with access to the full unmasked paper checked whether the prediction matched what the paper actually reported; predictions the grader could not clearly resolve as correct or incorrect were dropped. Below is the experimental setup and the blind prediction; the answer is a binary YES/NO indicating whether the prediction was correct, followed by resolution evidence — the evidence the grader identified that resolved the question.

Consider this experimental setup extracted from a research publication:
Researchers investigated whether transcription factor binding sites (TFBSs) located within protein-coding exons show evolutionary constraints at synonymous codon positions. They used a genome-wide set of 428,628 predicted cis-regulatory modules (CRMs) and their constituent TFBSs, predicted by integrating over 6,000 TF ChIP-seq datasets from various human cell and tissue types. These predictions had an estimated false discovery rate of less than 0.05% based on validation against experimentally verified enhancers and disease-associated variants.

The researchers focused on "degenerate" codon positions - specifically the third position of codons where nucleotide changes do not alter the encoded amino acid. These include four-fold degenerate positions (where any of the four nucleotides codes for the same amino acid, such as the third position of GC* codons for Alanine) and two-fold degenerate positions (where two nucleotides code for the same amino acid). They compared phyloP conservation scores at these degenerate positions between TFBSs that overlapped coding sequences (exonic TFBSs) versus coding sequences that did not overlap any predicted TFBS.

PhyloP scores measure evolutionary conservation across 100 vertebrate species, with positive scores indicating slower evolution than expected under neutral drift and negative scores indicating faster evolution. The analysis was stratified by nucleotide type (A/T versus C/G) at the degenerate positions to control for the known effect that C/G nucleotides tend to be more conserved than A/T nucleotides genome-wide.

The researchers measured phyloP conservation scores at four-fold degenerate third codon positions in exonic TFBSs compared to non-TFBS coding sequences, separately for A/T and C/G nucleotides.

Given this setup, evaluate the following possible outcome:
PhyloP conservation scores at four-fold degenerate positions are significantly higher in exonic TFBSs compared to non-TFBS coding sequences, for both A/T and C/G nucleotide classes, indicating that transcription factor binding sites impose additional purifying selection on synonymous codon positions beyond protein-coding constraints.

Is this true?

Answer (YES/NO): NO